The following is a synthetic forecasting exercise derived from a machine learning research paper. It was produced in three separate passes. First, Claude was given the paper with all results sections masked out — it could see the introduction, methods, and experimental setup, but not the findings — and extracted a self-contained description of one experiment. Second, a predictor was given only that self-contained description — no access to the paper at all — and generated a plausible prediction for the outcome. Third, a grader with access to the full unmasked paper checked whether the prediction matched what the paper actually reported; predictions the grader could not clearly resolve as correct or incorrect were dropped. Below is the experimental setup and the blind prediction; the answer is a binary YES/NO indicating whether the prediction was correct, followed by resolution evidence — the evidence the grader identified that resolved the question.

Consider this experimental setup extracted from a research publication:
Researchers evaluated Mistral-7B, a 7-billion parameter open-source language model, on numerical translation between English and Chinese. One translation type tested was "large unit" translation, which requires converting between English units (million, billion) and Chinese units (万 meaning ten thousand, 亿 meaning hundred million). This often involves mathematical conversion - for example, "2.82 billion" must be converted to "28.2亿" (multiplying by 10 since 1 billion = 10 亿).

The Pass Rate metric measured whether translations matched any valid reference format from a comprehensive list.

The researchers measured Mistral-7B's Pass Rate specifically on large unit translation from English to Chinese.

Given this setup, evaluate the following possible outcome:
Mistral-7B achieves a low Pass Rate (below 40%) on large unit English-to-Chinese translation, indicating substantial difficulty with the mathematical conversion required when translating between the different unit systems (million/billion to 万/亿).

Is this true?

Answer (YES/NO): NO